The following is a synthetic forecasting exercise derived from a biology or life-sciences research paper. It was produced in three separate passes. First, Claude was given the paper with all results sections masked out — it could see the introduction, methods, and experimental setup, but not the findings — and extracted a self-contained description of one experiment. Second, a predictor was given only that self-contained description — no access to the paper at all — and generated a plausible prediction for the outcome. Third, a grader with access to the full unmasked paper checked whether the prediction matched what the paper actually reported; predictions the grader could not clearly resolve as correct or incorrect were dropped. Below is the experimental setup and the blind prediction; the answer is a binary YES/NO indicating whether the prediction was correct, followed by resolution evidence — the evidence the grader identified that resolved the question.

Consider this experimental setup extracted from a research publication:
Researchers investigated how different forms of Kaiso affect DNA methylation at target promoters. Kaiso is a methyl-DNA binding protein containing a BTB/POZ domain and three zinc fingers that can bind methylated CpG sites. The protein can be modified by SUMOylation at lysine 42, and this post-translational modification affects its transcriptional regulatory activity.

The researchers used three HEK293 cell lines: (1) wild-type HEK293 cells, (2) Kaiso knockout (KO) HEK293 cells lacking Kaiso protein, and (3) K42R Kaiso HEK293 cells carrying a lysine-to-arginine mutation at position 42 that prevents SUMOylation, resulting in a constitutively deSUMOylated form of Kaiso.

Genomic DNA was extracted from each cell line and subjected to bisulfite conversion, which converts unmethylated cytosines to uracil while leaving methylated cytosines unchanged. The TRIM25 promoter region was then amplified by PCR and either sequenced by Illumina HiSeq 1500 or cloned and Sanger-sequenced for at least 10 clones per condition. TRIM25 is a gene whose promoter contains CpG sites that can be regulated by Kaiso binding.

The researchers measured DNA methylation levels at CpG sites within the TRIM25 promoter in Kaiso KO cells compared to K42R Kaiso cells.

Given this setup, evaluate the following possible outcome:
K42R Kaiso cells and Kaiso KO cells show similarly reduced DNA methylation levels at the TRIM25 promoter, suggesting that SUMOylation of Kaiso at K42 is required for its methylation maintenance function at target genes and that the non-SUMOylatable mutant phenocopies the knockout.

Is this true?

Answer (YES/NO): NO